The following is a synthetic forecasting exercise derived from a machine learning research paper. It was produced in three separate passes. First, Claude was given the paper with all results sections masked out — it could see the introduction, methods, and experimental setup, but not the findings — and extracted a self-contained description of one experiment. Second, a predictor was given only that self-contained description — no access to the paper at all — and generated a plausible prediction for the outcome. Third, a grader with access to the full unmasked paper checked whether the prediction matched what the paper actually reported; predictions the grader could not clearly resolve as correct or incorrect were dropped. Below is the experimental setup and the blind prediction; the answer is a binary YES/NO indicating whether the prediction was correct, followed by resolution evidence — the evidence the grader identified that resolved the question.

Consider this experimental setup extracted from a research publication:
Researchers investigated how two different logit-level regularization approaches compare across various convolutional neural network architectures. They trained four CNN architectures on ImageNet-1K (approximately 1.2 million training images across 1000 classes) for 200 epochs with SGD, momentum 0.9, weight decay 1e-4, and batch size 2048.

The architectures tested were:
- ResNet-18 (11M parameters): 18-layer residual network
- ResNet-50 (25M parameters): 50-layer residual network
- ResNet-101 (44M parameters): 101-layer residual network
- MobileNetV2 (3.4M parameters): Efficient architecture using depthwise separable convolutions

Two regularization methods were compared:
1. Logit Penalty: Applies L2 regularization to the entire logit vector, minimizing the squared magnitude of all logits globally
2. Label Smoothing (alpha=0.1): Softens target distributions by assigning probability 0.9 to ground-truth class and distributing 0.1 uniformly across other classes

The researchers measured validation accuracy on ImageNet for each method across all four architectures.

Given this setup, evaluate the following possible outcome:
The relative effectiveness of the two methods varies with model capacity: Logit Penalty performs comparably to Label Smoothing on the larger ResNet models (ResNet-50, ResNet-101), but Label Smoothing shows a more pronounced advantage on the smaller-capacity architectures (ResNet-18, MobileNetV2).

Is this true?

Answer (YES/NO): YES